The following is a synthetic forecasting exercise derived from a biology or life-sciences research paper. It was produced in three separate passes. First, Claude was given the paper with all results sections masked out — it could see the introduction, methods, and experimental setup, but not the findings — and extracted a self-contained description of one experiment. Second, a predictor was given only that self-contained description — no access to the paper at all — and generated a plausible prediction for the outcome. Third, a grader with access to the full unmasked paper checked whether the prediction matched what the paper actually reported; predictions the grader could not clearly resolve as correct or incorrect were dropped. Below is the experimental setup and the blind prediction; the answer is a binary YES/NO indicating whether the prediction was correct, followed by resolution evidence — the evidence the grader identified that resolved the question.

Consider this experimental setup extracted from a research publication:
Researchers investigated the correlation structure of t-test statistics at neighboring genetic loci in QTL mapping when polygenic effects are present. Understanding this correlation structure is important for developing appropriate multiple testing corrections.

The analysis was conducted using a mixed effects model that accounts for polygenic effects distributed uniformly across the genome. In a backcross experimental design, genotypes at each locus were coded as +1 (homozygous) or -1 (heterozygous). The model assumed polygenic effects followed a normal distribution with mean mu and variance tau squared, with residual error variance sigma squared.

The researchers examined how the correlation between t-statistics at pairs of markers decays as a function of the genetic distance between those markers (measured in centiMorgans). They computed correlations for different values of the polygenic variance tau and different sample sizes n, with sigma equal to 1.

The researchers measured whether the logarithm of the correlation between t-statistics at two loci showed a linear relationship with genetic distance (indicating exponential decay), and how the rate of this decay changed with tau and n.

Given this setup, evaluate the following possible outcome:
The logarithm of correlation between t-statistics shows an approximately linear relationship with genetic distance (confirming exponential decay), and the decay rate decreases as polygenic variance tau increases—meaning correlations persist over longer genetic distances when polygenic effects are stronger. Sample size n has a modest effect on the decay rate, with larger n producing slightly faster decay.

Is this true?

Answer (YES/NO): NO